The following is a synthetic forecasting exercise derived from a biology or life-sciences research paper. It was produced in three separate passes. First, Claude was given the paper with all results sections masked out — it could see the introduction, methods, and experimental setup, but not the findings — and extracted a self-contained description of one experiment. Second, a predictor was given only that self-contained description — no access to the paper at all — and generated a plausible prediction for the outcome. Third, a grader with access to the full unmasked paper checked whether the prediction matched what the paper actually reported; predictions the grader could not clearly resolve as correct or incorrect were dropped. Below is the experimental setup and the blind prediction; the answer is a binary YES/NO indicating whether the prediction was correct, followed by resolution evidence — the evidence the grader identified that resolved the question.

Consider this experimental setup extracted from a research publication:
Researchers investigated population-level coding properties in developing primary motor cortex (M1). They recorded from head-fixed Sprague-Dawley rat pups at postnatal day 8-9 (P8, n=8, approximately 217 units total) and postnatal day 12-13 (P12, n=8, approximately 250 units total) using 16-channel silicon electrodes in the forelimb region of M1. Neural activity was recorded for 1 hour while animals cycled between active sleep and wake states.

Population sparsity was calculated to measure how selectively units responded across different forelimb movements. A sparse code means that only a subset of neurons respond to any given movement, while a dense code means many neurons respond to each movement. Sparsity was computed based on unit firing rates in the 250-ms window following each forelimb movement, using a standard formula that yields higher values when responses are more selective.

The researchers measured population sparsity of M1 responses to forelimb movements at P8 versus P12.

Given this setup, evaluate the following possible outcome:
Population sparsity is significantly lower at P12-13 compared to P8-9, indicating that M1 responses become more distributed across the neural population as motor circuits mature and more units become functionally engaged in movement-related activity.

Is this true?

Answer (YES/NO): NO